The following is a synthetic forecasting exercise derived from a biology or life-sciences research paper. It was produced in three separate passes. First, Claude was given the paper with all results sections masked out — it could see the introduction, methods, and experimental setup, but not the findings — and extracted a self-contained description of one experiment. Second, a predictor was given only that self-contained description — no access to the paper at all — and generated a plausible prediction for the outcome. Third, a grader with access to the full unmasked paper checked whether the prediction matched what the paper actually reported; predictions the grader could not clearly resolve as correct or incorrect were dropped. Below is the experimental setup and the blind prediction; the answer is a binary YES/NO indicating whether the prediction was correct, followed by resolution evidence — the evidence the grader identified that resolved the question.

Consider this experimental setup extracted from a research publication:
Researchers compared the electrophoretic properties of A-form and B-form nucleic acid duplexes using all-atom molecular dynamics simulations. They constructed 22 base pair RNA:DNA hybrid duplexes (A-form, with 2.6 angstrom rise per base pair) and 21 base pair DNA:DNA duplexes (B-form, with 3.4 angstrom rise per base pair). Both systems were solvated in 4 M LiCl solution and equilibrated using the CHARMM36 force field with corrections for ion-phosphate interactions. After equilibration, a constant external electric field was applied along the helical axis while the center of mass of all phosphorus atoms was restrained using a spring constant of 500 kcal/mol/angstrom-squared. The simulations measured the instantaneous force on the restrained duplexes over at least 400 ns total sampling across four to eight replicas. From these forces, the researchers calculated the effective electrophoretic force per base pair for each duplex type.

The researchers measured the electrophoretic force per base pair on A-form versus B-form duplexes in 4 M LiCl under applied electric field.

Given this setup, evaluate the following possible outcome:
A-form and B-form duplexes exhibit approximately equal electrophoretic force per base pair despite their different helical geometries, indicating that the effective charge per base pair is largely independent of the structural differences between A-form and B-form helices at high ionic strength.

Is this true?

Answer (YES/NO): NO